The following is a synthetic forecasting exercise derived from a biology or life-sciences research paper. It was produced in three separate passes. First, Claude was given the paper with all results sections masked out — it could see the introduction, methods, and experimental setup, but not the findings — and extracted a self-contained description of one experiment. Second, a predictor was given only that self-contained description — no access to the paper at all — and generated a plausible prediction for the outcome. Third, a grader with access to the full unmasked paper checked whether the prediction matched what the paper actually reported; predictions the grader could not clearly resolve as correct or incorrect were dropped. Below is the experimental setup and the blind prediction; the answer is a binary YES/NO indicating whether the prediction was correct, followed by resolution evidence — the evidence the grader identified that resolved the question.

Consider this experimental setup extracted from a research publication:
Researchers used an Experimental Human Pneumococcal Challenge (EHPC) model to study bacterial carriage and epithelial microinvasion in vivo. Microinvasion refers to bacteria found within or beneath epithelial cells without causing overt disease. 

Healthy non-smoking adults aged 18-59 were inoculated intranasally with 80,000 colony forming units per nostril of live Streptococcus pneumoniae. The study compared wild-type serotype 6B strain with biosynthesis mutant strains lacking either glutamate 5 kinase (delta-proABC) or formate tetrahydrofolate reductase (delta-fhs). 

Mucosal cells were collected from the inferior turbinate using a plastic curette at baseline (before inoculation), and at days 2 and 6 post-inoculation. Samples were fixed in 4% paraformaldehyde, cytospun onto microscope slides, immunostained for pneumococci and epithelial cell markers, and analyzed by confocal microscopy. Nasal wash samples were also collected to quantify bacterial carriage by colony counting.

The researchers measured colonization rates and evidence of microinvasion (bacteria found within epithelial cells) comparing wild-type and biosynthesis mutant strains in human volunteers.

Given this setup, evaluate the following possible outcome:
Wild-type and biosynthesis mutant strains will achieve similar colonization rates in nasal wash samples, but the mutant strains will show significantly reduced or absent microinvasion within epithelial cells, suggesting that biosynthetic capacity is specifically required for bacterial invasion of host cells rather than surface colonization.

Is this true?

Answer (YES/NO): NO